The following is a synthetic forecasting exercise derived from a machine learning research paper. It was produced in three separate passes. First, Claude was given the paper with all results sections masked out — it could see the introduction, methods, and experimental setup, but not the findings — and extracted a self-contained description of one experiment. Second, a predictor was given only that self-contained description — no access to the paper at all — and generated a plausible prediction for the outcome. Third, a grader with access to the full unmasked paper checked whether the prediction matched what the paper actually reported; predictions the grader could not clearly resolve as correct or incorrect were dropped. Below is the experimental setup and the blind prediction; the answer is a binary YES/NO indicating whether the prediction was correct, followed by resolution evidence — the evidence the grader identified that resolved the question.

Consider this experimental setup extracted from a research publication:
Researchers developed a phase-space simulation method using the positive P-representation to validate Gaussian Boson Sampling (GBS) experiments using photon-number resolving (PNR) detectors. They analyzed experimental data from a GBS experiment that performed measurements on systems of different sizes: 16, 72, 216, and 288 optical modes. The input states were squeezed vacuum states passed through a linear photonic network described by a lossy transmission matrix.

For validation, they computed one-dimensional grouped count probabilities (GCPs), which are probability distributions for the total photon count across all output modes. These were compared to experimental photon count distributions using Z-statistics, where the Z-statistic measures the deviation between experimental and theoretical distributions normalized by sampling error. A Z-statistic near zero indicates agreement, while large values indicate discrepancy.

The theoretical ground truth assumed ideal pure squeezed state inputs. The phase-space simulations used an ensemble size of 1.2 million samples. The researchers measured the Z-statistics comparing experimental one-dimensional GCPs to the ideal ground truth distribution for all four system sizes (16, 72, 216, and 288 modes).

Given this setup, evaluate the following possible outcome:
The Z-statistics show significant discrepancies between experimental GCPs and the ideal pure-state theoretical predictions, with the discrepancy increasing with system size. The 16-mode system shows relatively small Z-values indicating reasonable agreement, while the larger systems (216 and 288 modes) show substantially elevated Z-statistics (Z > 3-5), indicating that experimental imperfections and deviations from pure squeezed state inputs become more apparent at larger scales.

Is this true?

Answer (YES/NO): NO